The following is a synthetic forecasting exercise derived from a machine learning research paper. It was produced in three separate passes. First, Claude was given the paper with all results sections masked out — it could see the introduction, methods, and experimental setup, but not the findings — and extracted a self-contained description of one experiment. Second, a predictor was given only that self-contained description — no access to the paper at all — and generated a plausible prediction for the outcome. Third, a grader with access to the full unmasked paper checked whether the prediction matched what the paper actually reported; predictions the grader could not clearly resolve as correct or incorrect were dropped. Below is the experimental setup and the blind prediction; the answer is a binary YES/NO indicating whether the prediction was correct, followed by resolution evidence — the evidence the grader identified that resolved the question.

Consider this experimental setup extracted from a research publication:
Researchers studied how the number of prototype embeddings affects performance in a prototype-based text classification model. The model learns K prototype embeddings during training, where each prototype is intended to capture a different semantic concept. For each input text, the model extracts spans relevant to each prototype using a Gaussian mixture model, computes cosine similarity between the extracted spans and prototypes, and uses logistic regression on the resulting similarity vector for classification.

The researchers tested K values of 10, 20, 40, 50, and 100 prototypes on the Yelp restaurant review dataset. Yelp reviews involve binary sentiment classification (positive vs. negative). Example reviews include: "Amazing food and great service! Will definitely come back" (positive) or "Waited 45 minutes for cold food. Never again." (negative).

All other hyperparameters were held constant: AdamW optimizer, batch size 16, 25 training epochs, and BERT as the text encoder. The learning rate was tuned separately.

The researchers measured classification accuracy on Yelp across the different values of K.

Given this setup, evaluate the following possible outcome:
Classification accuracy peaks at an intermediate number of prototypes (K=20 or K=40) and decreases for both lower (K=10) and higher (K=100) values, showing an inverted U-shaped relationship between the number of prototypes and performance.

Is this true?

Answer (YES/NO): NO